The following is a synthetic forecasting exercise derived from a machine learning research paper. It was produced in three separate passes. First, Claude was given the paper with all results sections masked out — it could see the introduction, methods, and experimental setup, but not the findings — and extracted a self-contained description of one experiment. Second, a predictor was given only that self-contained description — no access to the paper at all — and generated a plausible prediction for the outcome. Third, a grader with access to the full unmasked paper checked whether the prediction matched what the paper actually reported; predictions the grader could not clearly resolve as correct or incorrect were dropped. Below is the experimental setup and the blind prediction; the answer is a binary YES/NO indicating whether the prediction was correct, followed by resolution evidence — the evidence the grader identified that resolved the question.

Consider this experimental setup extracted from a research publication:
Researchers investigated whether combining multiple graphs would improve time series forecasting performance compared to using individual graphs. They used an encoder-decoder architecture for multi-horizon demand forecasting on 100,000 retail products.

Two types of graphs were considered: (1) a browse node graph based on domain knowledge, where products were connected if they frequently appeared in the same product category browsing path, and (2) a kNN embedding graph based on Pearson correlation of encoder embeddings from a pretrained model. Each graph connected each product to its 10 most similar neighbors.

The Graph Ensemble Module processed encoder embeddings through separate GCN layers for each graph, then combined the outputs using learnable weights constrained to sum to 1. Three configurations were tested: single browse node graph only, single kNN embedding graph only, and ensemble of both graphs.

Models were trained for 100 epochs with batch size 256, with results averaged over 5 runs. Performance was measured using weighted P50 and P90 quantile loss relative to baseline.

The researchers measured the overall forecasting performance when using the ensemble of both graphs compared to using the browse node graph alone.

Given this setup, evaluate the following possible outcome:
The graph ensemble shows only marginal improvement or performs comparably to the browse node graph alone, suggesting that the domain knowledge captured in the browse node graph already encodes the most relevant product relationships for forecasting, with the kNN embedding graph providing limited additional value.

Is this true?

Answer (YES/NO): YES